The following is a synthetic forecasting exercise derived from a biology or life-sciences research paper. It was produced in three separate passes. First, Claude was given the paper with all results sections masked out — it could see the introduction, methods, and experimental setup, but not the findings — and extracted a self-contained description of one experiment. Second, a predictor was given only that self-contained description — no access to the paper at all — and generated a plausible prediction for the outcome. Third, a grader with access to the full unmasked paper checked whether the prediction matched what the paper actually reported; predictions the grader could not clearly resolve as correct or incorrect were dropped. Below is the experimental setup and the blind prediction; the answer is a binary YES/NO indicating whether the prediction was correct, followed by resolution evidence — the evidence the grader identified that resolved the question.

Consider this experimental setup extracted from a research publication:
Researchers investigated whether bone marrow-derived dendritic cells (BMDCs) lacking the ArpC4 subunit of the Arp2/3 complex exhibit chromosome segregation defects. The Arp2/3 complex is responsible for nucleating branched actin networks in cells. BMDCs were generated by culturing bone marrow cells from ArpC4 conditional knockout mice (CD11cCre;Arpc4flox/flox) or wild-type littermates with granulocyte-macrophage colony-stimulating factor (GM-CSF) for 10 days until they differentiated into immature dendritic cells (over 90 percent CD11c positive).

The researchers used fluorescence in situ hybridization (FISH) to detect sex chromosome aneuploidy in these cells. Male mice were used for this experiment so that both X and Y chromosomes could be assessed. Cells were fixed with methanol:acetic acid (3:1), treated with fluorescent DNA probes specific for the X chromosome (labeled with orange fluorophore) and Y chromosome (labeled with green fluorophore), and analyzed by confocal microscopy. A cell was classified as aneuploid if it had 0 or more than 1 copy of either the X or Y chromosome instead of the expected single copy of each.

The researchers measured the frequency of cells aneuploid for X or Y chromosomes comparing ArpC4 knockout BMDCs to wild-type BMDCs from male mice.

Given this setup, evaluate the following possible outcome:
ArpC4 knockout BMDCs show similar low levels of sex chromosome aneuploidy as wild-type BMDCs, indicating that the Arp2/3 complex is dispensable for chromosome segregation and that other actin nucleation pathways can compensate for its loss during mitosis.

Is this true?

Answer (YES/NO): NO